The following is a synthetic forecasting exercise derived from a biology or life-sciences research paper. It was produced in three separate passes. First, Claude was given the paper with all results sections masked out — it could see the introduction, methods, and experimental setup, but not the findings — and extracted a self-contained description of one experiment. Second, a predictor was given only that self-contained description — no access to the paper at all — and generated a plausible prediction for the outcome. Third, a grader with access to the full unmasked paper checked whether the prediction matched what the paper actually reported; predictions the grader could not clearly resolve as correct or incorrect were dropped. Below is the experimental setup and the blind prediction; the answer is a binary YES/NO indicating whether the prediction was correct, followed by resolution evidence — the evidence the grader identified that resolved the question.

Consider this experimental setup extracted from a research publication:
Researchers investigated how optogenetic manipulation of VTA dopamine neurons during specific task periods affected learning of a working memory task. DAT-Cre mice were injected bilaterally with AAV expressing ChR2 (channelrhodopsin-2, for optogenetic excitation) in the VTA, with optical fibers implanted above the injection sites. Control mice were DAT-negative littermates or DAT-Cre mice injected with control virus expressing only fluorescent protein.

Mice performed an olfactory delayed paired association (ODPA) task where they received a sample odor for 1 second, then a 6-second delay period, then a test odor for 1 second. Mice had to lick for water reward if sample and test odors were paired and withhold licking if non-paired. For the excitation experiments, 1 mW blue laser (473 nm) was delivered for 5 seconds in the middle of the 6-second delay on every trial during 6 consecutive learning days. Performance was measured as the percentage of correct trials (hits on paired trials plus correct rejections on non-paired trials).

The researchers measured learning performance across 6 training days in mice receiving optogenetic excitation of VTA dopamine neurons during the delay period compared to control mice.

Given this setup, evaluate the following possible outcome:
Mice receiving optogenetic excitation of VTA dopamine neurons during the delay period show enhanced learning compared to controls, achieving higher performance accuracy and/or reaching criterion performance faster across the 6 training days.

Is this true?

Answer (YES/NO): YES